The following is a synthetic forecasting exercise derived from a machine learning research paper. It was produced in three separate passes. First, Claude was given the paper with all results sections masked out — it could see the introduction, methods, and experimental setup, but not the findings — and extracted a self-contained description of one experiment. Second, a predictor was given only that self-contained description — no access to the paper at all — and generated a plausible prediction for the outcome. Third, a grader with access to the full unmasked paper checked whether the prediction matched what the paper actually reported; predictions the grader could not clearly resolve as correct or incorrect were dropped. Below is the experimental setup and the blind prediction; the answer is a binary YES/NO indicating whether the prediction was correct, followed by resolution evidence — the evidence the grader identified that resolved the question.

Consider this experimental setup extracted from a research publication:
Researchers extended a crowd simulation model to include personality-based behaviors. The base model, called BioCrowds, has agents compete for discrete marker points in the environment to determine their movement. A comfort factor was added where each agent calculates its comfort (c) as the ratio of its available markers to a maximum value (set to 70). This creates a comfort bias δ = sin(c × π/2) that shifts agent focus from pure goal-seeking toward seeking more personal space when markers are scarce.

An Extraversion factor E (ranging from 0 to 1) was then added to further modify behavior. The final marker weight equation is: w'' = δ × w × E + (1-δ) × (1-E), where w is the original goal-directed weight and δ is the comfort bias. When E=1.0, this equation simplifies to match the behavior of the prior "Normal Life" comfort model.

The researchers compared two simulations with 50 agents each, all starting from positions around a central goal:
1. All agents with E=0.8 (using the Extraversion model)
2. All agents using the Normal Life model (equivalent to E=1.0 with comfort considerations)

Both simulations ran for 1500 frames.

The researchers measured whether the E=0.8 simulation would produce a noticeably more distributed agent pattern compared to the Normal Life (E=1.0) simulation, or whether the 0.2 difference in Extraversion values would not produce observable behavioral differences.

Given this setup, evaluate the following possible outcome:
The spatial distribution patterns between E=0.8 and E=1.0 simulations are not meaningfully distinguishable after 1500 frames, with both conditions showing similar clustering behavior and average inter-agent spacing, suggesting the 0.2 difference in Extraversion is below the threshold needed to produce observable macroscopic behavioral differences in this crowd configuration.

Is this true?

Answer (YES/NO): YES